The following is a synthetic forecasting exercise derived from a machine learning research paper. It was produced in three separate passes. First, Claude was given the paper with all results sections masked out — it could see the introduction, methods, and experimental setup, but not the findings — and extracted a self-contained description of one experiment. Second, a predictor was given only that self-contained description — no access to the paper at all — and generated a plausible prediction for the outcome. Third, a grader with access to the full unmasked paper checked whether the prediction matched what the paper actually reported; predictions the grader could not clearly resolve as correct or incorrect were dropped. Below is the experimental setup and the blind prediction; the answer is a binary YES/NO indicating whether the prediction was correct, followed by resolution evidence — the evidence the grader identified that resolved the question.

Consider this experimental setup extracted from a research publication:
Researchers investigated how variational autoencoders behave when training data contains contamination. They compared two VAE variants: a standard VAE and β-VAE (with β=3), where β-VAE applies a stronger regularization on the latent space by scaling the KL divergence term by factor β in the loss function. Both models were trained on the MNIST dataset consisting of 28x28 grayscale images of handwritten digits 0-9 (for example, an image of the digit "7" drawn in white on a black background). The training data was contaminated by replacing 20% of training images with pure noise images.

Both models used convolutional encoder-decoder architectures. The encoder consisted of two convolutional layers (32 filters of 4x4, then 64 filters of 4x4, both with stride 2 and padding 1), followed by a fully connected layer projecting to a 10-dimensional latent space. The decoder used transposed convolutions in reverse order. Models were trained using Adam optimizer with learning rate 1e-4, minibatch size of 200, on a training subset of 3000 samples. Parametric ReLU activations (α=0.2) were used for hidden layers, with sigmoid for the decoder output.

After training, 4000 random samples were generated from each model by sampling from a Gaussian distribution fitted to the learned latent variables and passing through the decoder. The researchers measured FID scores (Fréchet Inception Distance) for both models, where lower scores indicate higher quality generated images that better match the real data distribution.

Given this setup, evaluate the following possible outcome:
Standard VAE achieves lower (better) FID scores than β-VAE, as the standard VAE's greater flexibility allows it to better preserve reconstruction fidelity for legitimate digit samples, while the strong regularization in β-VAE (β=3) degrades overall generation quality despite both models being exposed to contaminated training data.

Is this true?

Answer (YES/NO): YES